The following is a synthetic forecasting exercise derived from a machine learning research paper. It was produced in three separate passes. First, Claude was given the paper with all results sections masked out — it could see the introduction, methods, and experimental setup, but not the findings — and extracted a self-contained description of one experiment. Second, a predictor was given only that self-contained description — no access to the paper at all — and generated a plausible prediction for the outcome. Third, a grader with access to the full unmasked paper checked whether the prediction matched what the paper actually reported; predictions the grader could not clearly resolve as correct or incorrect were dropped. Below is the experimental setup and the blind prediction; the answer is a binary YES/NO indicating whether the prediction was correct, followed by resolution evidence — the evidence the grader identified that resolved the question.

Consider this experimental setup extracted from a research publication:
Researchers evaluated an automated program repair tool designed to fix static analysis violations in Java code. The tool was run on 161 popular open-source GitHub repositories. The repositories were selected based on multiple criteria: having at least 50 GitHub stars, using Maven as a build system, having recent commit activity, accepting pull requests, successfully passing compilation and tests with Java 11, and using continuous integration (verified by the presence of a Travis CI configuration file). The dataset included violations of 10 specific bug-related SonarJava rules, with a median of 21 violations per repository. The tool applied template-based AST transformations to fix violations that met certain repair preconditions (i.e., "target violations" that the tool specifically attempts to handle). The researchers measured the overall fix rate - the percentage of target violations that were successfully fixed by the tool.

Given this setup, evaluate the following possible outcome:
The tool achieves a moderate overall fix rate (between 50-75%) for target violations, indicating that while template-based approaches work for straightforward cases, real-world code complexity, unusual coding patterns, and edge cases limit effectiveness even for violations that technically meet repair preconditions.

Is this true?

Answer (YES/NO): YES